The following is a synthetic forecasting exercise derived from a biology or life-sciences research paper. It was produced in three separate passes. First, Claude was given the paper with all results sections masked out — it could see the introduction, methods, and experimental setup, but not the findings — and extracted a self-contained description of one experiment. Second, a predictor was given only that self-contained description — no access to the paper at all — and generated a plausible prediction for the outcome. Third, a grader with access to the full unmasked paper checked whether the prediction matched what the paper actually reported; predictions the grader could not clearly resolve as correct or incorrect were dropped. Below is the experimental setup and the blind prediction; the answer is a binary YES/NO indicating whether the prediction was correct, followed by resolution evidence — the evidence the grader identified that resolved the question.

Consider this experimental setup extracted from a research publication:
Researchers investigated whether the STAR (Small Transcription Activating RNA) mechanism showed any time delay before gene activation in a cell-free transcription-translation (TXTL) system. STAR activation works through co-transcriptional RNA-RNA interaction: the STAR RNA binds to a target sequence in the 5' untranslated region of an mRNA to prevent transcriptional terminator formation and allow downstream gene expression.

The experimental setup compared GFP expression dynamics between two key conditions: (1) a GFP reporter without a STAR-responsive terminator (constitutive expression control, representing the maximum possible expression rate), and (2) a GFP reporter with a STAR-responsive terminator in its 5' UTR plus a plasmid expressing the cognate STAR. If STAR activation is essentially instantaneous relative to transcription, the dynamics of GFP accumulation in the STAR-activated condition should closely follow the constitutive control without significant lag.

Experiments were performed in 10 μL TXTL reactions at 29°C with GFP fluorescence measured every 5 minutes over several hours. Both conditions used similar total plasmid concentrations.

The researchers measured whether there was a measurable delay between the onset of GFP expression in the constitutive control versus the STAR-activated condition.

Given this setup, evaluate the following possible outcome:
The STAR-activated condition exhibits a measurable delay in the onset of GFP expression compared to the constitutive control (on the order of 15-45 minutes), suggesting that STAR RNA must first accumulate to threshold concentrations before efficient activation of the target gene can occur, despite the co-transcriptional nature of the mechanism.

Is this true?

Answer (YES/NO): NO